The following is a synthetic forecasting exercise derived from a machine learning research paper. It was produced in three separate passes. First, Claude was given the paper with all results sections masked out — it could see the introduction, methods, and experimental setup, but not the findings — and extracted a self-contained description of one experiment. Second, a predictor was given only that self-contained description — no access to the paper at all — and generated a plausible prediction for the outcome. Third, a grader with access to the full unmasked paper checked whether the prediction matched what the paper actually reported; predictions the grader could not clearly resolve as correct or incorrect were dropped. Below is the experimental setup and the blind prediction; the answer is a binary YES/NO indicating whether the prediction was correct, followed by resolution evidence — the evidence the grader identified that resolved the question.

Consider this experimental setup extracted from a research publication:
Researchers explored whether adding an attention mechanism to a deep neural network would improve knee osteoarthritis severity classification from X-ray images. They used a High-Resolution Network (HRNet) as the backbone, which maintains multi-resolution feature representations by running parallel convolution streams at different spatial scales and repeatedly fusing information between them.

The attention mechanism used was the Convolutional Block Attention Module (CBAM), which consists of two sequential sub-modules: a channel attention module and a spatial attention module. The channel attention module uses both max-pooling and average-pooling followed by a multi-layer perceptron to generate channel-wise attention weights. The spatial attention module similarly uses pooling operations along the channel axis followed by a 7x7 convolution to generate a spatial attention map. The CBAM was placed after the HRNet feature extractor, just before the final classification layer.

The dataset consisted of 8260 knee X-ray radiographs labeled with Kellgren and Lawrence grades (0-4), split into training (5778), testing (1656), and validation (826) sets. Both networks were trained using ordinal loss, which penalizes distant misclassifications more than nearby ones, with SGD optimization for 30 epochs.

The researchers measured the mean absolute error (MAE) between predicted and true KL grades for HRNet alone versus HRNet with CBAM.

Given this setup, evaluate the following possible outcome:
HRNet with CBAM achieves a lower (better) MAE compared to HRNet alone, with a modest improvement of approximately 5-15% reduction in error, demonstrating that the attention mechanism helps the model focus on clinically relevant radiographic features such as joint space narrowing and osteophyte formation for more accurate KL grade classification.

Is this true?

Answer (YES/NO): YES